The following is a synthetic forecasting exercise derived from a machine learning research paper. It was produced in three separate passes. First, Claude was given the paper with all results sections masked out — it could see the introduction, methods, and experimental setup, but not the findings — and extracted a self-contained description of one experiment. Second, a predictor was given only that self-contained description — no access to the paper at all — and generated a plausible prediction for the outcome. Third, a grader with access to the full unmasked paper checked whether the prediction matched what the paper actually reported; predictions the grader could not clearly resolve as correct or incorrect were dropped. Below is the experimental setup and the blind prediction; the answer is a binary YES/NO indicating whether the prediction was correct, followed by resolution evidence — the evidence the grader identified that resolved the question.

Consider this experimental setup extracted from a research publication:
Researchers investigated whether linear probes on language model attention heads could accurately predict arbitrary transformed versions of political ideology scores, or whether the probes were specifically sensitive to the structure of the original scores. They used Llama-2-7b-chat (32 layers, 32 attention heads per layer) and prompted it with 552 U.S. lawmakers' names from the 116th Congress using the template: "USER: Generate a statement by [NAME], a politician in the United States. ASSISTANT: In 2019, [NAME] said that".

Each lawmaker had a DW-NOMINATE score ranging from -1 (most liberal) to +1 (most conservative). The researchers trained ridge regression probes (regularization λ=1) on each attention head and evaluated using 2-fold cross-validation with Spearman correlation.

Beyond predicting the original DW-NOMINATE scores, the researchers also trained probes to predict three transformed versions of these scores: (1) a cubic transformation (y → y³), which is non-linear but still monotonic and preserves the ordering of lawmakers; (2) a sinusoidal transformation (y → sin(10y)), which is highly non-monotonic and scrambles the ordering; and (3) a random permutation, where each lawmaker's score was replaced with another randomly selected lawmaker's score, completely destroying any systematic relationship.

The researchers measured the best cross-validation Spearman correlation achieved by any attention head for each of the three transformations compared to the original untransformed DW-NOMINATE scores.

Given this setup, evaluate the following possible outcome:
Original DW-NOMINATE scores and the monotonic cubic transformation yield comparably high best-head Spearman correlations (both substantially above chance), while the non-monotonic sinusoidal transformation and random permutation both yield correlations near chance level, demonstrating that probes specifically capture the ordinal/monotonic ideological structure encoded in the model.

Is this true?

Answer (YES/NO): NO